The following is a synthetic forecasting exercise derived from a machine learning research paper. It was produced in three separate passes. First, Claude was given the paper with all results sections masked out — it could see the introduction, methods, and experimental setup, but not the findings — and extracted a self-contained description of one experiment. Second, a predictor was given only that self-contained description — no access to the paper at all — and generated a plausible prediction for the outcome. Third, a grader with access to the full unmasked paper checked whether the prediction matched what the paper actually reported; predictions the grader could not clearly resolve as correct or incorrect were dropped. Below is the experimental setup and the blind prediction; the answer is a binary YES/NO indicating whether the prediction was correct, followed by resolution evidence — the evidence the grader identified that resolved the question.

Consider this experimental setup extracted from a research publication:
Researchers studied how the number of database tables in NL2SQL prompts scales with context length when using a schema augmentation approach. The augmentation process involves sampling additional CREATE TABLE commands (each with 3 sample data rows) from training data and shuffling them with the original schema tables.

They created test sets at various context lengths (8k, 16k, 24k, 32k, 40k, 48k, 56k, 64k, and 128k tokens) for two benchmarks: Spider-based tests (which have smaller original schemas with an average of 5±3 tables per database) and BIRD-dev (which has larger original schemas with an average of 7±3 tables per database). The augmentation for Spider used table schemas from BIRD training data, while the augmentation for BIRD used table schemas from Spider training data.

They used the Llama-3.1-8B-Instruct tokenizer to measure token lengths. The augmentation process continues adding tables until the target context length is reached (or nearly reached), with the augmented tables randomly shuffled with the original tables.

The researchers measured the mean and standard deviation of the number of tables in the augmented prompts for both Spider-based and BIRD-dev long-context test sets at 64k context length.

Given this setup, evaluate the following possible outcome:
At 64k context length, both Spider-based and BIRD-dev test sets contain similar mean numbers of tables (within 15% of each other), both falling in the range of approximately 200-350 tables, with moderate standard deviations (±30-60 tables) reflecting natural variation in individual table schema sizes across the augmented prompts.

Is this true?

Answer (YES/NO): NO